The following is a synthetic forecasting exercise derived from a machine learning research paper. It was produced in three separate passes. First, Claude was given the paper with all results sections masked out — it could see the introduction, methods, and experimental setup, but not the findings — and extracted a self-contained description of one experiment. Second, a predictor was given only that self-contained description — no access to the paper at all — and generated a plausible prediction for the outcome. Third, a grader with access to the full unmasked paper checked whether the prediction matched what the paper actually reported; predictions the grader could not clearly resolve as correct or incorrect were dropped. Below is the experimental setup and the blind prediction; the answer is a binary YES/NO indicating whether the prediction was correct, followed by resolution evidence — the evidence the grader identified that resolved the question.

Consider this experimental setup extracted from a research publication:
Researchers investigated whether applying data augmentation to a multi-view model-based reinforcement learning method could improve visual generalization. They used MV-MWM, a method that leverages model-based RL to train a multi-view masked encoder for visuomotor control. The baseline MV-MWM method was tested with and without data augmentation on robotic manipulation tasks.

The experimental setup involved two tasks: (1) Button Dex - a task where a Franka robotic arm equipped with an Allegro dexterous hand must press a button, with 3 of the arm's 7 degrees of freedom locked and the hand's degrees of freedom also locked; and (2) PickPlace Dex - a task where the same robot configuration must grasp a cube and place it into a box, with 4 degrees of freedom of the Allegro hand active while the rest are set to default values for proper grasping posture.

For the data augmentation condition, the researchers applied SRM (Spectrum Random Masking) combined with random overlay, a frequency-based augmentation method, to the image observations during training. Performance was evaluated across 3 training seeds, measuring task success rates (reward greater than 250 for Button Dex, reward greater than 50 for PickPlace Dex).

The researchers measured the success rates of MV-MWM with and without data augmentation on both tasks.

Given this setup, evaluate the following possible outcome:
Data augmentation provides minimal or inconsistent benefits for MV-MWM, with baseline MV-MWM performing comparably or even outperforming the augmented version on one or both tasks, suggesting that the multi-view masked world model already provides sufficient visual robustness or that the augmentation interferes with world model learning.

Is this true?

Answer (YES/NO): NO